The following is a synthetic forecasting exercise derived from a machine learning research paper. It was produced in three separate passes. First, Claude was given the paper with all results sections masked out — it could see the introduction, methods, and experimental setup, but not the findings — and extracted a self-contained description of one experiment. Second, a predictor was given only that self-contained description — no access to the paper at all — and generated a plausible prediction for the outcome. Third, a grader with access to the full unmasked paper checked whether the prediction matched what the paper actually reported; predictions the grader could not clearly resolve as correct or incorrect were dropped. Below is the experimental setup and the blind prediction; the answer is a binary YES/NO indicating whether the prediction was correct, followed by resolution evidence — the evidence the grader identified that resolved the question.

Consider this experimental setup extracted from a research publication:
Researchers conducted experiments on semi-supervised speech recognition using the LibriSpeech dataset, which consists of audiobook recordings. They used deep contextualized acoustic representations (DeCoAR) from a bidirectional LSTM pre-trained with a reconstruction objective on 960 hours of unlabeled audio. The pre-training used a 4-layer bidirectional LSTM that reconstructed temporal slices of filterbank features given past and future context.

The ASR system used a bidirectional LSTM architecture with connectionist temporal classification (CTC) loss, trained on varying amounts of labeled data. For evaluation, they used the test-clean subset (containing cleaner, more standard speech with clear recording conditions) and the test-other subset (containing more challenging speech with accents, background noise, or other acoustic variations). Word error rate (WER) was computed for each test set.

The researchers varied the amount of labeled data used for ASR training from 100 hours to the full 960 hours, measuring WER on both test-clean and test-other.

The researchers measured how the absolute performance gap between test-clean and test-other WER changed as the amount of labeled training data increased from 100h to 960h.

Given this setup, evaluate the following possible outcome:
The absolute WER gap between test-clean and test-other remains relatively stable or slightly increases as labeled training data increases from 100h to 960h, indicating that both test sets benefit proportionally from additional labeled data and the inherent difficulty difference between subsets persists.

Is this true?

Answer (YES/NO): NO